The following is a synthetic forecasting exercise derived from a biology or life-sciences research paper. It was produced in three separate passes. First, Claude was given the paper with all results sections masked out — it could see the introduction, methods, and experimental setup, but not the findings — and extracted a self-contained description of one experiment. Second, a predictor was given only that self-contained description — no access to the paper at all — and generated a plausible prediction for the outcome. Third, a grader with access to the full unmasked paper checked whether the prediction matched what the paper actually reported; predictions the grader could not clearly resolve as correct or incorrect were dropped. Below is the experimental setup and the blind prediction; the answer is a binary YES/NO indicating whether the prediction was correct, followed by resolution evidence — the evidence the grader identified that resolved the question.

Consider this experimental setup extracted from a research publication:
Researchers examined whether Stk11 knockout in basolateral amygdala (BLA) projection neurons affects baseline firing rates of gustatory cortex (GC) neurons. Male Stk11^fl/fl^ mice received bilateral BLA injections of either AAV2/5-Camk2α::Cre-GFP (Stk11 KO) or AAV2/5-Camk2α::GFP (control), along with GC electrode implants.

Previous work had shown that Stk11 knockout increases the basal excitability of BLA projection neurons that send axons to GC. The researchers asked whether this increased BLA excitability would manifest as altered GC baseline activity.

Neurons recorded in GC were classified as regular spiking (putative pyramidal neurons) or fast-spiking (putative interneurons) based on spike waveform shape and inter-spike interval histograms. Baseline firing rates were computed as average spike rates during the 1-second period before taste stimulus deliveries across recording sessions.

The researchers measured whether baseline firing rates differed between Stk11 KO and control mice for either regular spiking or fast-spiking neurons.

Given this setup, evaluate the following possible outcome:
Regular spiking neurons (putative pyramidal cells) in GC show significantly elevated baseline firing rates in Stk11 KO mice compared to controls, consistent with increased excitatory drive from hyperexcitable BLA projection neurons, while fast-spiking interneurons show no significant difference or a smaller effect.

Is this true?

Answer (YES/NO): YES